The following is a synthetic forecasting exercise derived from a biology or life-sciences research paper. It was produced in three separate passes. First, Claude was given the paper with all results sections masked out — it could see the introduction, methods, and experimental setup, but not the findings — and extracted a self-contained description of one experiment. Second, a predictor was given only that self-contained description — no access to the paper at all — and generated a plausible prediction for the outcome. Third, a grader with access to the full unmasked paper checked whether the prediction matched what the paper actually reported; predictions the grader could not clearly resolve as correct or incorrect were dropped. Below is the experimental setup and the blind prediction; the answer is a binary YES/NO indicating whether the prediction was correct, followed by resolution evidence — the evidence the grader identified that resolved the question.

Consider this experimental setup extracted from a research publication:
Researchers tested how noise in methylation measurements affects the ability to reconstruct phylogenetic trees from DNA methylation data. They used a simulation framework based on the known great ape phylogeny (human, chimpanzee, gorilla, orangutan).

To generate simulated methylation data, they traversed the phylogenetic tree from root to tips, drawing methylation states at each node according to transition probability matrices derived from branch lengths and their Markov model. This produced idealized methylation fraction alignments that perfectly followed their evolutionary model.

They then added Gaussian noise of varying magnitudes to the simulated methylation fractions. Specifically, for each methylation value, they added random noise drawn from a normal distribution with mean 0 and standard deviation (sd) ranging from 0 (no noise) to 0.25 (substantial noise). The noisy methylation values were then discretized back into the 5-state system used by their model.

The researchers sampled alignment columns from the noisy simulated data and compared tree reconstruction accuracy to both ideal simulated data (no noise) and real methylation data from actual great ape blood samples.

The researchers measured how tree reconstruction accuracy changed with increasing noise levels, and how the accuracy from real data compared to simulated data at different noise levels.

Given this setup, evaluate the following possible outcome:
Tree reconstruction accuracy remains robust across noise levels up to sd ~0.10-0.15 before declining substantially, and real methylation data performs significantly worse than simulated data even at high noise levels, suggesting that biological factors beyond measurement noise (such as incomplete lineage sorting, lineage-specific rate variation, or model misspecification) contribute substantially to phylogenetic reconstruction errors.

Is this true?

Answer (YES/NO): NO